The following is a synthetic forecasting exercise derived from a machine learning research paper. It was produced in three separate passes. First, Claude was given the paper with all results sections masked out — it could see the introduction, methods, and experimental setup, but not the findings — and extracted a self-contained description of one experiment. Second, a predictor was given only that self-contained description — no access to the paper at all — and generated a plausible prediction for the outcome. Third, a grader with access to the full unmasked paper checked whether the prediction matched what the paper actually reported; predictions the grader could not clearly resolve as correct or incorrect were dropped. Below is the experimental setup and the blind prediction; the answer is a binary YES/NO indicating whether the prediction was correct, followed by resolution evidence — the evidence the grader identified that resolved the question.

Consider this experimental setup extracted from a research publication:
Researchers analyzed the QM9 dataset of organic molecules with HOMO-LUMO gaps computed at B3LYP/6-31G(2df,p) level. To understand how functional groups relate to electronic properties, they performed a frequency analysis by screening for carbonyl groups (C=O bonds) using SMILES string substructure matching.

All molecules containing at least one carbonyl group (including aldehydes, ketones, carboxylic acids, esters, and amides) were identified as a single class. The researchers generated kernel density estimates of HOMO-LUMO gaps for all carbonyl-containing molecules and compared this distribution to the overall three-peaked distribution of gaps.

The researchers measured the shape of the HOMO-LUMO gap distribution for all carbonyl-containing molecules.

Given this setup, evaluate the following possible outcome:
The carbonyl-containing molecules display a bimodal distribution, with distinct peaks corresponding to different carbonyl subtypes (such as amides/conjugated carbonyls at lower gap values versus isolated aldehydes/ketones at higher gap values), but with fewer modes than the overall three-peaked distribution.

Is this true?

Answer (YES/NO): NO